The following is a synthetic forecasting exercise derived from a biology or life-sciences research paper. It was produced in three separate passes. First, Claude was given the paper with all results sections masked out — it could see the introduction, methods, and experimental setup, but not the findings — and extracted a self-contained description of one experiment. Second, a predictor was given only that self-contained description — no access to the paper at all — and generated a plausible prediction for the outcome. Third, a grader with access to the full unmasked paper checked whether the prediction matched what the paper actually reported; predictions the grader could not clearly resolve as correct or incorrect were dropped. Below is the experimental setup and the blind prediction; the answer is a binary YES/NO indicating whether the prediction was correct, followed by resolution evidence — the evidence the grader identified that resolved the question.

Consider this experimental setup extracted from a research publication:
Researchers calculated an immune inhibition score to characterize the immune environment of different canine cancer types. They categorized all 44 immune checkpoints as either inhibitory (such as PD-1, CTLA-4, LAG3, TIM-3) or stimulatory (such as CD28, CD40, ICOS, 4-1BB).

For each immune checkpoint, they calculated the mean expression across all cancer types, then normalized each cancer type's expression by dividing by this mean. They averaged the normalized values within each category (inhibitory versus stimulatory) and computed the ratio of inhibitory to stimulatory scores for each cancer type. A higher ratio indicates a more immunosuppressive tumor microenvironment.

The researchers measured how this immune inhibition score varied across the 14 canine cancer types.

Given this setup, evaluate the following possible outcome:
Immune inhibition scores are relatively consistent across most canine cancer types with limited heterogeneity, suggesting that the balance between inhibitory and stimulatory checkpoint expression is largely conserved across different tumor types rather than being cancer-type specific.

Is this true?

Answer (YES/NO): NO